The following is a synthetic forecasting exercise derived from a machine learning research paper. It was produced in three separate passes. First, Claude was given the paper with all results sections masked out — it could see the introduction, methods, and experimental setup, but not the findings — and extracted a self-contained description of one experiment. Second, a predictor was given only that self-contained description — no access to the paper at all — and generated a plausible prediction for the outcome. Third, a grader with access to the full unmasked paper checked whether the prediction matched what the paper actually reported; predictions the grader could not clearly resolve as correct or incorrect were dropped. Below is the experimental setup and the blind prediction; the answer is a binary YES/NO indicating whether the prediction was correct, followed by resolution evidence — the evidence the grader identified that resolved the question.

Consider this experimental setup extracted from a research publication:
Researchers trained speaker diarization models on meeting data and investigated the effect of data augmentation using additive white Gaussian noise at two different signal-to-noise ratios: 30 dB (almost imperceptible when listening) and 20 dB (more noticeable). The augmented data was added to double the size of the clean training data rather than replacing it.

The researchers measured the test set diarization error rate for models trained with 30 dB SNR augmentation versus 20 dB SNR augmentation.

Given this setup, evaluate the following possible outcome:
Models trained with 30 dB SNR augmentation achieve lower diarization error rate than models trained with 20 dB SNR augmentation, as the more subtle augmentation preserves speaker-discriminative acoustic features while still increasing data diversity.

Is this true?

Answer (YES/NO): YES